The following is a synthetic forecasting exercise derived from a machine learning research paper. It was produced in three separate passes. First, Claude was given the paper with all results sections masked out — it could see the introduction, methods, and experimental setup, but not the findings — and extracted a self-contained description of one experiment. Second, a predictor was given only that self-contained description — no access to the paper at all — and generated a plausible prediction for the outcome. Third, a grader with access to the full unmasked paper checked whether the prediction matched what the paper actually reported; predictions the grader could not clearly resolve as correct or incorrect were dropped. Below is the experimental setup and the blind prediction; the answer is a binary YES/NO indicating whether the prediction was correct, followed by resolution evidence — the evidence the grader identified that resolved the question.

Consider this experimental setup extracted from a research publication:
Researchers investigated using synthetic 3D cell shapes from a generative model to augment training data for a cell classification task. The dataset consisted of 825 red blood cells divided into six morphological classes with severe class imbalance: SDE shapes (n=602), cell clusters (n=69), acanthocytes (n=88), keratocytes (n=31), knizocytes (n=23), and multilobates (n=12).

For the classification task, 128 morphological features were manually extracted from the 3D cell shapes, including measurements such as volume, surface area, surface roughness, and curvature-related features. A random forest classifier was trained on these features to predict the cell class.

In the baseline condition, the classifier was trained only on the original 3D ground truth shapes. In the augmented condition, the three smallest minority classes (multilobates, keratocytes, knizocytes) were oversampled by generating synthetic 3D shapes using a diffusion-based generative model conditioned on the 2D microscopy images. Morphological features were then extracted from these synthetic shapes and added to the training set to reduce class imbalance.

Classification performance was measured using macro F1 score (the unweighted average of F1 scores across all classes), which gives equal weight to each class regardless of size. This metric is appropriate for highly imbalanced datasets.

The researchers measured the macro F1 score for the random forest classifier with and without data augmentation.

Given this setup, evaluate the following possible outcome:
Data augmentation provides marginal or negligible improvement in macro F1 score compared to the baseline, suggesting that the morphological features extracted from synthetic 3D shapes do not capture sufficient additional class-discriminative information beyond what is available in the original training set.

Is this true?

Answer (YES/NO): NO